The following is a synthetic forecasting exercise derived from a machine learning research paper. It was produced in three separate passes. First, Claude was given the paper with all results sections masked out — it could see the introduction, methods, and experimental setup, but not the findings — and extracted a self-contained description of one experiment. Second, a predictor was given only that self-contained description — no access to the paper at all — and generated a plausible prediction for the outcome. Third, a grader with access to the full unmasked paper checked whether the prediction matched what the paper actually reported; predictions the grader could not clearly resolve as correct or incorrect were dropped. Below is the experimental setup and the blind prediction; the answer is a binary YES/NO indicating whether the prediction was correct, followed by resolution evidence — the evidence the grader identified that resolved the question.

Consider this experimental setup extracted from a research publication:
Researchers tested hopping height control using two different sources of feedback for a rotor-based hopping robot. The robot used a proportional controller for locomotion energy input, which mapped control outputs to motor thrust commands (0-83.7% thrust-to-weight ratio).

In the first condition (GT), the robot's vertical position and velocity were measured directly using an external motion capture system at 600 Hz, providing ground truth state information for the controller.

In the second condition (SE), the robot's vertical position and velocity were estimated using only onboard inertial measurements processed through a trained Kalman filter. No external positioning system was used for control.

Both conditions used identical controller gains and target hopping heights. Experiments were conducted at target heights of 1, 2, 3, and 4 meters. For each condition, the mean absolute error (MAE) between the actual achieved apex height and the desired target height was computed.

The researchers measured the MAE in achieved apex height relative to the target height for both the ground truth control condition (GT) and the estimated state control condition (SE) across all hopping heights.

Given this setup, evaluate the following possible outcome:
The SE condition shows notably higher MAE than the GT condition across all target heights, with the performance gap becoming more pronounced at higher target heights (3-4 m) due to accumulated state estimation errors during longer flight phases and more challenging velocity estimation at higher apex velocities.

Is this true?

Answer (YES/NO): NO